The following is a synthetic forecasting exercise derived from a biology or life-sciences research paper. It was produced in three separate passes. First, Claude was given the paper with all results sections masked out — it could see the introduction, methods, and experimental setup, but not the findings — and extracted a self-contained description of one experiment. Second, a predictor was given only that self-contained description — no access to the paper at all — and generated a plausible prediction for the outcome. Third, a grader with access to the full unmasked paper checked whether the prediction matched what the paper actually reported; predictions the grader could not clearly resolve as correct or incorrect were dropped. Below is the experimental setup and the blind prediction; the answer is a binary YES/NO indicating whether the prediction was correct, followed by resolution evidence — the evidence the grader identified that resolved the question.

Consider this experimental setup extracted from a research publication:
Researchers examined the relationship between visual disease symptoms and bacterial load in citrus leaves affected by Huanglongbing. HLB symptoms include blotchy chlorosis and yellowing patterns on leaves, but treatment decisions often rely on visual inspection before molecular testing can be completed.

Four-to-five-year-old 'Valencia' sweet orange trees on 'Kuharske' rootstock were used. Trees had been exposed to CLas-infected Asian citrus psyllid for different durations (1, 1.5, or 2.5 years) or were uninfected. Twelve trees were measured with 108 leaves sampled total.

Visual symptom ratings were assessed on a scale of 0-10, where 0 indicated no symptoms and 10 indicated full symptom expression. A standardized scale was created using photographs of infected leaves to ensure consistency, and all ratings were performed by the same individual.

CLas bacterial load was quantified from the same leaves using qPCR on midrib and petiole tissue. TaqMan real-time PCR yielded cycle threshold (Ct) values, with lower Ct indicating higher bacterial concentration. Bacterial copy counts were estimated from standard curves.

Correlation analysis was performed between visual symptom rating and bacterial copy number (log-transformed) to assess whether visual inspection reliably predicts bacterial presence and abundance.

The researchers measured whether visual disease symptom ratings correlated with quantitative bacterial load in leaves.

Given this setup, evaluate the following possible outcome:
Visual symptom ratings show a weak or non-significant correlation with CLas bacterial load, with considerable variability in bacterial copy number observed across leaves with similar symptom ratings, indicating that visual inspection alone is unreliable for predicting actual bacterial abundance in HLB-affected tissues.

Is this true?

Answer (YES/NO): NO